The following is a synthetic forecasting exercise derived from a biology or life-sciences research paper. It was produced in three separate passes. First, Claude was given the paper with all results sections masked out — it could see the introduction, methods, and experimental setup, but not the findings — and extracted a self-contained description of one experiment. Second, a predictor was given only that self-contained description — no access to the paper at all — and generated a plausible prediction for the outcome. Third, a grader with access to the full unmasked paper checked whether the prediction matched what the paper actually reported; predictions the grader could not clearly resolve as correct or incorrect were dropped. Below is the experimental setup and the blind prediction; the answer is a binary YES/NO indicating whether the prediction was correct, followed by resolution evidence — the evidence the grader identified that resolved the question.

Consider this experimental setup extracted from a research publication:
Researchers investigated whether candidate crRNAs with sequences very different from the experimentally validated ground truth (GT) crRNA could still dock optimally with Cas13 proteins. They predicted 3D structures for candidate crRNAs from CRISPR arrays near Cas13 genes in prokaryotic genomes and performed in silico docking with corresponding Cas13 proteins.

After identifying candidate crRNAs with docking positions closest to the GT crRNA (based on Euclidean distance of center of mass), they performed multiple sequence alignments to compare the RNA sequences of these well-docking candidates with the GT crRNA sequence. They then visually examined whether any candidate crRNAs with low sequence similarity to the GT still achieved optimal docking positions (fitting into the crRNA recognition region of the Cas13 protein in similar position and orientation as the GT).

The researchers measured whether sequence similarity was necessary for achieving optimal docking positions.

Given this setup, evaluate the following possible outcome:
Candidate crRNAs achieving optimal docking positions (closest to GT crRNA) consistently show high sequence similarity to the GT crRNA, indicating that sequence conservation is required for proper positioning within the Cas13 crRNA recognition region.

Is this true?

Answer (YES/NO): NO